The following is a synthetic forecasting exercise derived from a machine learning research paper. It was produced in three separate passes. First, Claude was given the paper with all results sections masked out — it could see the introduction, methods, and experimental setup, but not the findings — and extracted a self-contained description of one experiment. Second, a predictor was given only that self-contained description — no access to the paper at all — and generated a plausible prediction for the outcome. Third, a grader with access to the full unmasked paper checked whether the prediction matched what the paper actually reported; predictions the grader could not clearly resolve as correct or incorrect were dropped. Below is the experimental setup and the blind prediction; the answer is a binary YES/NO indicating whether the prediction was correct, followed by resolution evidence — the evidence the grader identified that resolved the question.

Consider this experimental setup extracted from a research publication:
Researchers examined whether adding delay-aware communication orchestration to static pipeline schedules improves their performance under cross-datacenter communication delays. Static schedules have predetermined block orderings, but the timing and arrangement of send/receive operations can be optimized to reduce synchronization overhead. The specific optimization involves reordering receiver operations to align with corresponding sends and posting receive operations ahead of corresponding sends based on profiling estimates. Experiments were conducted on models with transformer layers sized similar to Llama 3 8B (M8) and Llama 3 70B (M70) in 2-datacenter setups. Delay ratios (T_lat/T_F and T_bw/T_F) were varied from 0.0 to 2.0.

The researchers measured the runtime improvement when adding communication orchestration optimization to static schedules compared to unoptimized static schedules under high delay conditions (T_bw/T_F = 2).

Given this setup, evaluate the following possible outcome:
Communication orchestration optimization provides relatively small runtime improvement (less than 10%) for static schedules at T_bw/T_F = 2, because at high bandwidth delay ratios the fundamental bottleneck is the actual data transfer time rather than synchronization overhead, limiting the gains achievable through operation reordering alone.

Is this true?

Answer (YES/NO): NO